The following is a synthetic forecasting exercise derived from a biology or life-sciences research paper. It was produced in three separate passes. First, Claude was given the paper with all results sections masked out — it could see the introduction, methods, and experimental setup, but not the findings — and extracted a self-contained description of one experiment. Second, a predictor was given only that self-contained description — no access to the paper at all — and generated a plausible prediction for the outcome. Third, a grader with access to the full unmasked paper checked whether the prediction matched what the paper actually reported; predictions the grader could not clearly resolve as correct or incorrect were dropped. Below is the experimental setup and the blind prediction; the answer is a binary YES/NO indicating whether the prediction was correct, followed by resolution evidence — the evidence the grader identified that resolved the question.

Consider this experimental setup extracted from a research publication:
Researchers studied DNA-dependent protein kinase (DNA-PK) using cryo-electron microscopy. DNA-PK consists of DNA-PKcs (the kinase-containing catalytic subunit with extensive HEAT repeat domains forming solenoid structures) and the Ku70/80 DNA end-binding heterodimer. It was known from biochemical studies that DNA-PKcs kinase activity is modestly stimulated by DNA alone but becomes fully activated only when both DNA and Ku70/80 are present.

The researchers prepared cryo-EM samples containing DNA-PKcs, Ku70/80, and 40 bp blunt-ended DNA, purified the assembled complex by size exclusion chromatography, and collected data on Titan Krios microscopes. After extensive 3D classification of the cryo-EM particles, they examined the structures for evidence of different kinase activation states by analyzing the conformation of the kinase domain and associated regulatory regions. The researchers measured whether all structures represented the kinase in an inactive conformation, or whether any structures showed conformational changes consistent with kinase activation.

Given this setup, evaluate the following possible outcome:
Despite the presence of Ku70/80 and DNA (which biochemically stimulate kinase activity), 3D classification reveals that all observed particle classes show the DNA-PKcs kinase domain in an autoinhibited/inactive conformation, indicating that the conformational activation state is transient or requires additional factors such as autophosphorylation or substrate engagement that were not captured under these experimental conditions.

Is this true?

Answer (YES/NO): NO